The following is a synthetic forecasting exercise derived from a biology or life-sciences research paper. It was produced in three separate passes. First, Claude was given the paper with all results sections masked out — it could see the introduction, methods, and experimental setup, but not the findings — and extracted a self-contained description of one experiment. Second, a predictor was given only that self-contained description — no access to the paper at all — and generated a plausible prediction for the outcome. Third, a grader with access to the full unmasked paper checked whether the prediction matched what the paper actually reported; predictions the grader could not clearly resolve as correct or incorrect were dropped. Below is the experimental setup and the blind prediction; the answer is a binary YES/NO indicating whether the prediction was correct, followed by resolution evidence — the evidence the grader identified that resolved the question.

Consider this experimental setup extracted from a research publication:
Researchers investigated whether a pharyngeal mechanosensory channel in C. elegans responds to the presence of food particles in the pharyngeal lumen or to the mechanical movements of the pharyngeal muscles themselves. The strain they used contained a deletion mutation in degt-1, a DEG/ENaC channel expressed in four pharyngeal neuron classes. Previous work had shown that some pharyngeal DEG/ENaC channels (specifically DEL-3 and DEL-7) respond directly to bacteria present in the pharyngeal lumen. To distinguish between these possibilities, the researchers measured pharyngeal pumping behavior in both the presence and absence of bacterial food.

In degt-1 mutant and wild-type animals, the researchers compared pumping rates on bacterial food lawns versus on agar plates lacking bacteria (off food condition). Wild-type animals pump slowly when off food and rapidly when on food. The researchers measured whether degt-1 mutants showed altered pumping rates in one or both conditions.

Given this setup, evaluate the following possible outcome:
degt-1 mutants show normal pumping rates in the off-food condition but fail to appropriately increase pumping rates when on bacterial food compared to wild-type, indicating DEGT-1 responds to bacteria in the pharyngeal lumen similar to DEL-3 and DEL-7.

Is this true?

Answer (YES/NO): NO